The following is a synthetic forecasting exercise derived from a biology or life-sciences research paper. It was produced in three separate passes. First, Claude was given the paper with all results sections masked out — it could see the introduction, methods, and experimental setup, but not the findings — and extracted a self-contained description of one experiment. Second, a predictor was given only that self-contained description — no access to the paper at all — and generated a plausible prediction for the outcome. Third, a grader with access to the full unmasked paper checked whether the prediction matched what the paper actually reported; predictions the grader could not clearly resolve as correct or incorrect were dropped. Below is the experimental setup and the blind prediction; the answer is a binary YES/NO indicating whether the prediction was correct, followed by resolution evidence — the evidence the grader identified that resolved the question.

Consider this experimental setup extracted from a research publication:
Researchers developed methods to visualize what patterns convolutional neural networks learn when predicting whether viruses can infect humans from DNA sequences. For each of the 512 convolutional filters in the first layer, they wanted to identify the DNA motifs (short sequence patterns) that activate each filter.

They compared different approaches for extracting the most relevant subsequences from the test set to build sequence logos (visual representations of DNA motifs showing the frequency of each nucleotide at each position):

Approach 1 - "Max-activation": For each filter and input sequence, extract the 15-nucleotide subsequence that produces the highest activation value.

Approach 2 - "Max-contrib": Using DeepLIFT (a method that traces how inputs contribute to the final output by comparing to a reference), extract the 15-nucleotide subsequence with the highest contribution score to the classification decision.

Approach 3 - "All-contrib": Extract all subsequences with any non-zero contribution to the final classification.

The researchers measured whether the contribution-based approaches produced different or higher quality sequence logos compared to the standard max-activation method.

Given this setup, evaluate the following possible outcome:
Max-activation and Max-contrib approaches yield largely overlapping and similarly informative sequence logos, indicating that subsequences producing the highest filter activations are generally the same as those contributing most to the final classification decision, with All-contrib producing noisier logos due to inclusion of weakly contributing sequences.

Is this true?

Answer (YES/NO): NO